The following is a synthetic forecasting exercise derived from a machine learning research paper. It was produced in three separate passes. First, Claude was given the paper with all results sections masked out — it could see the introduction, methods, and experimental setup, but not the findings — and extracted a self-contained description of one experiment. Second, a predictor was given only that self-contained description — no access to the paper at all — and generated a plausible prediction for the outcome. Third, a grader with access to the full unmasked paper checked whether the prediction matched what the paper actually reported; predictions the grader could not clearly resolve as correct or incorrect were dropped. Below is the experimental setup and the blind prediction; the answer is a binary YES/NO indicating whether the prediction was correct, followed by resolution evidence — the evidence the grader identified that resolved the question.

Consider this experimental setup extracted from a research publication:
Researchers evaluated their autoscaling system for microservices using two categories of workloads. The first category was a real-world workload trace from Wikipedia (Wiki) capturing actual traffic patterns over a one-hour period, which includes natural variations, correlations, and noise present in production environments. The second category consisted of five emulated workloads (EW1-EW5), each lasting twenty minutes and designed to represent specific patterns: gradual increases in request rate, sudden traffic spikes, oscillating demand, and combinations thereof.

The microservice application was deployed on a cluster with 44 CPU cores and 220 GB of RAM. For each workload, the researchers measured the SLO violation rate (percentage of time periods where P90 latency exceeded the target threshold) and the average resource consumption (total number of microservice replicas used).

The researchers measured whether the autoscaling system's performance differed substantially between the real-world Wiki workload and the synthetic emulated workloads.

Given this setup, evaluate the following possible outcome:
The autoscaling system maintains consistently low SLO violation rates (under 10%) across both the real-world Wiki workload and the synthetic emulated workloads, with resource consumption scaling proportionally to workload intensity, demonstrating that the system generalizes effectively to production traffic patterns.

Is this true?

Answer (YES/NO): NO